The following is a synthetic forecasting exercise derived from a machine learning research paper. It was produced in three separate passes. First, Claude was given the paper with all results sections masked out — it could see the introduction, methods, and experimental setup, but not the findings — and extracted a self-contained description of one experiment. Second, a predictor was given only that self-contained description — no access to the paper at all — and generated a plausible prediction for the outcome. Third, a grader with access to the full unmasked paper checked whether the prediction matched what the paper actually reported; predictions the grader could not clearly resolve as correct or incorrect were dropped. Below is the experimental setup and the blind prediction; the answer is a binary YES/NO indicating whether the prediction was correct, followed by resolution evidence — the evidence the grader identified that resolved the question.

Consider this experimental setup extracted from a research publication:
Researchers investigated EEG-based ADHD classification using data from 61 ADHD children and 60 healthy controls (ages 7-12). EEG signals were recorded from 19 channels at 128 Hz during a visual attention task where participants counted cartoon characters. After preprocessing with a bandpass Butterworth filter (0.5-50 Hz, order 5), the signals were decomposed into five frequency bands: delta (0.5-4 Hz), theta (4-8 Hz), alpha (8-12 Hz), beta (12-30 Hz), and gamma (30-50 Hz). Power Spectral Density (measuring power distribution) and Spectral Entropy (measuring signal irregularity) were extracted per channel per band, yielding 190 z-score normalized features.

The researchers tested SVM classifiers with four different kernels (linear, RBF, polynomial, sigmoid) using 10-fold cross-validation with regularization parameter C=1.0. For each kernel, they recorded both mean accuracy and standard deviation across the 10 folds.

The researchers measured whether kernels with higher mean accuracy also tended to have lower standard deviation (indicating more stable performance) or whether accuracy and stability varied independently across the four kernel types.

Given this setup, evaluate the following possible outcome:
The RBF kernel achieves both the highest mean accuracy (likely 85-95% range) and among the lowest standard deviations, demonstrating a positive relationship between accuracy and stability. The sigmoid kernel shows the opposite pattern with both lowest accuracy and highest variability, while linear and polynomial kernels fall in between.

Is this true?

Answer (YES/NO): NO